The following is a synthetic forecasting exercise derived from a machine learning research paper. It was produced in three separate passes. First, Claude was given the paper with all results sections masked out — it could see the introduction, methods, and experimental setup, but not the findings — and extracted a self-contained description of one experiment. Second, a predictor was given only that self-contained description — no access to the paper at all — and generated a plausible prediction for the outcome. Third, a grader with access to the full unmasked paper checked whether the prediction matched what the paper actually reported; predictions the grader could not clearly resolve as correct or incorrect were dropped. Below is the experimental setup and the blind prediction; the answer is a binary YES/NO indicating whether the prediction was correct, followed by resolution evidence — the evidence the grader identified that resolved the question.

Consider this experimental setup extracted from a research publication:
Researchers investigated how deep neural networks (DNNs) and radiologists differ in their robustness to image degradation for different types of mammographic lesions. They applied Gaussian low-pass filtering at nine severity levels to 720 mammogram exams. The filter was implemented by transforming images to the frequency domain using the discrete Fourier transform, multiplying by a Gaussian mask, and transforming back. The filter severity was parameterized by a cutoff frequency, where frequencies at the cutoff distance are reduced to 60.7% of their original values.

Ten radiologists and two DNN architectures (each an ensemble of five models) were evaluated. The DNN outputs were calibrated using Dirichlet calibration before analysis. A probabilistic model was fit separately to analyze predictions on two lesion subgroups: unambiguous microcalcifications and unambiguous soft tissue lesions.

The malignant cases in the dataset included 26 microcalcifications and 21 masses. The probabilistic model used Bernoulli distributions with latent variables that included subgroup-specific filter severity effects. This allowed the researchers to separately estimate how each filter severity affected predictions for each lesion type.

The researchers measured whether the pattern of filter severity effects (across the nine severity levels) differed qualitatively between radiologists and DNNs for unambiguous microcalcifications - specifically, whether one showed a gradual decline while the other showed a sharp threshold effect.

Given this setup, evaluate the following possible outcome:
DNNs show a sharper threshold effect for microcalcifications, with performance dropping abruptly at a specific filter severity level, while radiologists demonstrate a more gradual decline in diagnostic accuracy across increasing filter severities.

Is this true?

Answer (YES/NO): NO